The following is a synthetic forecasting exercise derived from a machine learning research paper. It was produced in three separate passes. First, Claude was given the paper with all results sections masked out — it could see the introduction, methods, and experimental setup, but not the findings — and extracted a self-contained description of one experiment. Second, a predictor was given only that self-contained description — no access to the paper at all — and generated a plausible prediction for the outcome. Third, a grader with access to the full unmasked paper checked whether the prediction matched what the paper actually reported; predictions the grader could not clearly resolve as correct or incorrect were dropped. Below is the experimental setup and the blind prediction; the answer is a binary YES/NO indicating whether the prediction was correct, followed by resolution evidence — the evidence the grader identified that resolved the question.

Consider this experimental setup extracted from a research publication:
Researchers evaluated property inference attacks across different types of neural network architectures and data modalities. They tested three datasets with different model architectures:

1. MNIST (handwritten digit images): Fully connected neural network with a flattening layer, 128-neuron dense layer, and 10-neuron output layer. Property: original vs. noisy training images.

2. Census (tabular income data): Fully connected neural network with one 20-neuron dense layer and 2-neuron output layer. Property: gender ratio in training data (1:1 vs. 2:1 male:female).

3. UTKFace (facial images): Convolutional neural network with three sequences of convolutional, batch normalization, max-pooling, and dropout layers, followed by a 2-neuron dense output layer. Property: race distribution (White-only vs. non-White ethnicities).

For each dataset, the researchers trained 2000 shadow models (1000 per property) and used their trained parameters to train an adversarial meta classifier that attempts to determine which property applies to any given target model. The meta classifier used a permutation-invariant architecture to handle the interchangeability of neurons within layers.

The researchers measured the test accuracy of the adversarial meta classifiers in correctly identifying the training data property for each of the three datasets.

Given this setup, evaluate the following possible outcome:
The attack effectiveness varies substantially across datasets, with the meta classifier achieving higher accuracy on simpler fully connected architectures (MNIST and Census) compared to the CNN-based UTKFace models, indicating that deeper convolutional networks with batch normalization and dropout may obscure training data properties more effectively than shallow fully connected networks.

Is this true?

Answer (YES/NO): NO